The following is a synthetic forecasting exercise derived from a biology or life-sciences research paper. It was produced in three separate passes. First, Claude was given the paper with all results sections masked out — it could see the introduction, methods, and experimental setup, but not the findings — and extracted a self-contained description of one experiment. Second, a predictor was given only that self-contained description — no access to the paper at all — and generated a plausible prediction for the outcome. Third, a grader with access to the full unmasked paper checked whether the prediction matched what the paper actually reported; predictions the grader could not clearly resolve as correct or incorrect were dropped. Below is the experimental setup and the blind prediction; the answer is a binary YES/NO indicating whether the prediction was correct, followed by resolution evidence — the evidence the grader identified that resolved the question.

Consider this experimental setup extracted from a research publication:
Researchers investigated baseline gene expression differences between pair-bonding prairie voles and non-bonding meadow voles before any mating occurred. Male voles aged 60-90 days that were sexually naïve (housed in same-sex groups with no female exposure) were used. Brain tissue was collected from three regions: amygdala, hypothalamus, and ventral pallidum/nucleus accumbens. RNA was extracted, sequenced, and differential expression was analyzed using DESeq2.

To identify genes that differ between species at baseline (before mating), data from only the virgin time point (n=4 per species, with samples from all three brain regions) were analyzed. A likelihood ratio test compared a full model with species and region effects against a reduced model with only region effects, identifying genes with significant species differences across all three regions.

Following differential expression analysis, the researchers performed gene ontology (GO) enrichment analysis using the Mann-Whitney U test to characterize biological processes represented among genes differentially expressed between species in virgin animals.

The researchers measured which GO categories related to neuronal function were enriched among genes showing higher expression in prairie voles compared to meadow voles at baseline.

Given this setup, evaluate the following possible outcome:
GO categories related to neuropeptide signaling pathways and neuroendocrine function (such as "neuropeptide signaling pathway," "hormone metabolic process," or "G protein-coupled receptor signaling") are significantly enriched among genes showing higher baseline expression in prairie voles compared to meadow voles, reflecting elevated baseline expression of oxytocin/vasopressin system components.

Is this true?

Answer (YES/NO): NO